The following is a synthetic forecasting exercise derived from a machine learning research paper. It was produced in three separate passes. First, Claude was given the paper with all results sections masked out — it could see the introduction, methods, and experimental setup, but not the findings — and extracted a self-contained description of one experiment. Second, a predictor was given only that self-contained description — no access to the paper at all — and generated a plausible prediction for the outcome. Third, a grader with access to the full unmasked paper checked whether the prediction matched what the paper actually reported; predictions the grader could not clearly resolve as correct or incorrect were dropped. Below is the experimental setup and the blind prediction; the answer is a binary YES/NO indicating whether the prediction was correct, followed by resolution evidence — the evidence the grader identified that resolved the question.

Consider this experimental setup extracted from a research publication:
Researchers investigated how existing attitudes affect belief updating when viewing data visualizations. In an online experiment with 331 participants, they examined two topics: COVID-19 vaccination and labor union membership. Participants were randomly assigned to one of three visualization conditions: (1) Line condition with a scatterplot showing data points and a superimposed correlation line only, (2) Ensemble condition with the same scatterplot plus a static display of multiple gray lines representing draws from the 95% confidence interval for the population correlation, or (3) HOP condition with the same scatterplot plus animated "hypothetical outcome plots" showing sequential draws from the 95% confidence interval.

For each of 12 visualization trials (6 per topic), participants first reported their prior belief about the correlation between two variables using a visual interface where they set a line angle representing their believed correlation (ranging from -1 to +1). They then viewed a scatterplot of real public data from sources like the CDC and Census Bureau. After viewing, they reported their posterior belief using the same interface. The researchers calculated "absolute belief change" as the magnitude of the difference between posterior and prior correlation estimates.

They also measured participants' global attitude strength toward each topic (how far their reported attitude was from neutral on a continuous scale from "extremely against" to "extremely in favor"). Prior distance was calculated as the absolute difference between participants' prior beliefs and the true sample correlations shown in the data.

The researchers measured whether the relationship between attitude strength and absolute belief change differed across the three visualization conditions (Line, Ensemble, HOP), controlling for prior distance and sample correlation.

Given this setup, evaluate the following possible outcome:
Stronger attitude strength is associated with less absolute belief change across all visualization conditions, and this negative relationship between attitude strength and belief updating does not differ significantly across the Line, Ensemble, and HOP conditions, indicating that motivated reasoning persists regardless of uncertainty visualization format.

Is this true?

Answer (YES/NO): NO